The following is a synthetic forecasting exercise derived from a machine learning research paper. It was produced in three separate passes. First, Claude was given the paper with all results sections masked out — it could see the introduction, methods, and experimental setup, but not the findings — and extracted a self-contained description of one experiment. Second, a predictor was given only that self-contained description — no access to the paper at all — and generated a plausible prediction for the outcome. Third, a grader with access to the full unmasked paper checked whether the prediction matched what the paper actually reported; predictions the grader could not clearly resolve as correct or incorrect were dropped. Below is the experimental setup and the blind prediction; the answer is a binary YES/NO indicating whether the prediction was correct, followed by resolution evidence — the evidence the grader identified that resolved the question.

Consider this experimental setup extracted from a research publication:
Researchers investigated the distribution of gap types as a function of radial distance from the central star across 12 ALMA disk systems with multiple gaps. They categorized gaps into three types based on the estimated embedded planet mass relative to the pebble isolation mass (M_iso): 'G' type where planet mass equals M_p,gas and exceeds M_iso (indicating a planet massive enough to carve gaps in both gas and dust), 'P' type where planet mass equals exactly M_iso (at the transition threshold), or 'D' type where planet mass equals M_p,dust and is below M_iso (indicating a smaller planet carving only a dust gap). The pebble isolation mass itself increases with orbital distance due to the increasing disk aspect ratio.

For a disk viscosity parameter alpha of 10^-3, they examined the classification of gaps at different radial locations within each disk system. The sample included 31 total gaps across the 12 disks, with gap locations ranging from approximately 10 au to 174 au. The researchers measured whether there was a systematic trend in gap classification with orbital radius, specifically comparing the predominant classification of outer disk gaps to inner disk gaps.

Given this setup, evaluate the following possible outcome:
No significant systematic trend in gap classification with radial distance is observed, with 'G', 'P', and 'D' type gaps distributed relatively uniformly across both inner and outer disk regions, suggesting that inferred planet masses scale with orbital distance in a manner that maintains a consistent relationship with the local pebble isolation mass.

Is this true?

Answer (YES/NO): NO